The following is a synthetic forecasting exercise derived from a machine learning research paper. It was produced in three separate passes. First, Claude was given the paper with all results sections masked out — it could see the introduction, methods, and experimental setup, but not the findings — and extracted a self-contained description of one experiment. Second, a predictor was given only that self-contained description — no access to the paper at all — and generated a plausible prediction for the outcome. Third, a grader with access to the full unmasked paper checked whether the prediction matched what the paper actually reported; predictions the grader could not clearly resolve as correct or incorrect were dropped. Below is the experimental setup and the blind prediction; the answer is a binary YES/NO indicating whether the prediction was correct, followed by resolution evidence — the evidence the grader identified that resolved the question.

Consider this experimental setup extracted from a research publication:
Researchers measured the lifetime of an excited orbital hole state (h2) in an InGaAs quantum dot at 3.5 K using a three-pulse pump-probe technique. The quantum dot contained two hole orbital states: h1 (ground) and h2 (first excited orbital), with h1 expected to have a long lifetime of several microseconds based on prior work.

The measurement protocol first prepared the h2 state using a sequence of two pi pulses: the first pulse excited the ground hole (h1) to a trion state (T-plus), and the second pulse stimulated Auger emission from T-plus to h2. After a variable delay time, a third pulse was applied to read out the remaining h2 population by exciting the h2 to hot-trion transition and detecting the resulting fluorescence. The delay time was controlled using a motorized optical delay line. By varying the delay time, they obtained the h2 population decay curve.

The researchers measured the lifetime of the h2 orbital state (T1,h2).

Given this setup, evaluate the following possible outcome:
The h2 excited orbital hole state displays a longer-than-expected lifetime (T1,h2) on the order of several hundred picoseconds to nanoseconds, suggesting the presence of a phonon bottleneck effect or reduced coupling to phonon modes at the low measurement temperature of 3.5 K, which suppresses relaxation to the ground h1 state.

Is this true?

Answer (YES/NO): NO